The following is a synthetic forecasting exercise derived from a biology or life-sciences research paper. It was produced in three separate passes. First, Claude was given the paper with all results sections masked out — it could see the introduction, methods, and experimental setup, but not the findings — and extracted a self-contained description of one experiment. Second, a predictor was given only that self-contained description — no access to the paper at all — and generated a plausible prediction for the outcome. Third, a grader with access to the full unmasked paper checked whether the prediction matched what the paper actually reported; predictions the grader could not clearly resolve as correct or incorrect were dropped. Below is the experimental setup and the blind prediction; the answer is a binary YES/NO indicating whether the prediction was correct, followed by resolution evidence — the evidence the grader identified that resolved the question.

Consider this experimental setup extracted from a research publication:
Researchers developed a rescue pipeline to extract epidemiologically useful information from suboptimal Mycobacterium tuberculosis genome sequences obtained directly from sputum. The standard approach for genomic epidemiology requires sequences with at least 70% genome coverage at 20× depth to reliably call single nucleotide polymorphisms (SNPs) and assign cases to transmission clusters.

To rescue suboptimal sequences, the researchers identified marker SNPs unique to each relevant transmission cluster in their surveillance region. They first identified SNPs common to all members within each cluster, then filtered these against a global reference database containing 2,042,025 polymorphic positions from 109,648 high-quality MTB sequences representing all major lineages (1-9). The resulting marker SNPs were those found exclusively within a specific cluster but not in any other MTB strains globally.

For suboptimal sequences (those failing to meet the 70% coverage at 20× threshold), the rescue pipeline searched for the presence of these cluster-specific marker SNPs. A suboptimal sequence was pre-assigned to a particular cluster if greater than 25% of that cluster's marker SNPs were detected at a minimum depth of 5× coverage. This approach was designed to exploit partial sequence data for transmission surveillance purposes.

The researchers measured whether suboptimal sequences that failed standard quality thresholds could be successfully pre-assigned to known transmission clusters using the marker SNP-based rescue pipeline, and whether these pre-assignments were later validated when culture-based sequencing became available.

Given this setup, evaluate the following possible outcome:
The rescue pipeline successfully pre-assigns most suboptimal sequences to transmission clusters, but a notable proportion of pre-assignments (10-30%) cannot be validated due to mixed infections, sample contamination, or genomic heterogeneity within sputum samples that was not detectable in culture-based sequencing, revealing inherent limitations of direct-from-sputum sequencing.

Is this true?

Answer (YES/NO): NO